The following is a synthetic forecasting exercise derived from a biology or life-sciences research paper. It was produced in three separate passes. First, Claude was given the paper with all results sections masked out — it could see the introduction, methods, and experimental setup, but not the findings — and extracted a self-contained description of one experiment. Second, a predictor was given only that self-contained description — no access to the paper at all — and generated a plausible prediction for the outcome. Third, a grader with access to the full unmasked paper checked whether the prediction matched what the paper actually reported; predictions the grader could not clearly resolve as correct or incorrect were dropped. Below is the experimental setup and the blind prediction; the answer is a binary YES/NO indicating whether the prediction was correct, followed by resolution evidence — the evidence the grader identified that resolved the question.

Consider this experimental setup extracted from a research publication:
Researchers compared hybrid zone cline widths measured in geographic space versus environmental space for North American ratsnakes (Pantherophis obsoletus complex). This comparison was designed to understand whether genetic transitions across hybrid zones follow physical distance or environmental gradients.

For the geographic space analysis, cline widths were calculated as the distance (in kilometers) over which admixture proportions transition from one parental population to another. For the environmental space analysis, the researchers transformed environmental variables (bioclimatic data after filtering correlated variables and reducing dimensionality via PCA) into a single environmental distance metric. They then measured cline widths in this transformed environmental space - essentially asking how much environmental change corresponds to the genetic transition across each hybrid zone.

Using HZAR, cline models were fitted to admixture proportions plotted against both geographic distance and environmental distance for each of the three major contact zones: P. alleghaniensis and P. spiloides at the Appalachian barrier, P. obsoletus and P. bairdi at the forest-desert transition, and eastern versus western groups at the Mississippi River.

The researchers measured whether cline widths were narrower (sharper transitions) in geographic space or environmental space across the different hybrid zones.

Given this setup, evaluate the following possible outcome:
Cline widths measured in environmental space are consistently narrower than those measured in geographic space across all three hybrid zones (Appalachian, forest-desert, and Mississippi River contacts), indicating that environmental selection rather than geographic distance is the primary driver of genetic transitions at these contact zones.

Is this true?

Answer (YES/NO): YES